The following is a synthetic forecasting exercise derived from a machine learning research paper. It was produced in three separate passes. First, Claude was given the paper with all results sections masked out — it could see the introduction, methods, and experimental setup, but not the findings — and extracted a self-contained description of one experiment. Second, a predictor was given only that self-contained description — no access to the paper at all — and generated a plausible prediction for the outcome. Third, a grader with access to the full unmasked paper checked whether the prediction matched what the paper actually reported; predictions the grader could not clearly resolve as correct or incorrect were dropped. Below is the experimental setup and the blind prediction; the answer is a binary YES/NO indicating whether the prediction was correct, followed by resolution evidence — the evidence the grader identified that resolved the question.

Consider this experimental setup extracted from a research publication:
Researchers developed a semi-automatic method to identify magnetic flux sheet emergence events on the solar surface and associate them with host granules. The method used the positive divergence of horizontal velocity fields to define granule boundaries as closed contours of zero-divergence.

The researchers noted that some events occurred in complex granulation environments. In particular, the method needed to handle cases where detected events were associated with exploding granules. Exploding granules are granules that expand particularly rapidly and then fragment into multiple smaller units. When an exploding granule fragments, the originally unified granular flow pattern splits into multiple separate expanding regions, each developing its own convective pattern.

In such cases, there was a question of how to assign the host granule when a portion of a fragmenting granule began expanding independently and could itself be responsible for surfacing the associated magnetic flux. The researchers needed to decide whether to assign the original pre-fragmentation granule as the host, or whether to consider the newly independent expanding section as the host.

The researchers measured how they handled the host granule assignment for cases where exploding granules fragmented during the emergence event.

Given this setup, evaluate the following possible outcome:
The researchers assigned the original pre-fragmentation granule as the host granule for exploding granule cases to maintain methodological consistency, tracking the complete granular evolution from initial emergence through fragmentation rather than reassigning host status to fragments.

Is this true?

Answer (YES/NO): NO